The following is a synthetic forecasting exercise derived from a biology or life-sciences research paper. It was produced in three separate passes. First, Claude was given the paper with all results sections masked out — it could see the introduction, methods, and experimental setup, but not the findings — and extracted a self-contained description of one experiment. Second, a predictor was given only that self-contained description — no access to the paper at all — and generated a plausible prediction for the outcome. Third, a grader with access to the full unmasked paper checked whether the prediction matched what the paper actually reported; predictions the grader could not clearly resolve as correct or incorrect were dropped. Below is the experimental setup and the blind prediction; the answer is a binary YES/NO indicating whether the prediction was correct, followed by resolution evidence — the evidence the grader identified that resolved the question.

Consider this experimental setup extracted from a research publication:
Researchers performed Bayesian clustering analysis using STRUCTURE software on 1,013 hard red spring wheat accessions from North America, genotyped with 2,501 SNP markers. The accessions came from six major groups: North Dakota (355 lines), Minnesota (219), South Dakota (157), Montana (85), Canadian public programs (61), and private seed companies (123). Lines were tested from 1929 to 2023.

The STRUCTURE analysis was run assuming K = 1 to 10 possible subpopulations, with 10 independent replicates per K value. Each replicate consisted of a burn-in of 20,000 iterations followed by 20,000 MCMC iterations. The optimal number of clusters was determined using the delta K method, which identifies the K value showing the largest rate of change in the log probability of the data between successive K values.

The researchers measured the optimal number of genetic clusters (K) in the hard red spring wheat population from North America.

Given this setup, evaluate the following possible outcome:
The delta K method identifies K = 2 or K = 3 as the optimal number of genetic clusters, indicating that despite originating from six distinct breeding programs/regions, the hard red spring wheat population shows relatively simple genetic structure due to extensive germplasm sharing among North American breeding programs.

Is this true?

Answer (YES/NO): YES